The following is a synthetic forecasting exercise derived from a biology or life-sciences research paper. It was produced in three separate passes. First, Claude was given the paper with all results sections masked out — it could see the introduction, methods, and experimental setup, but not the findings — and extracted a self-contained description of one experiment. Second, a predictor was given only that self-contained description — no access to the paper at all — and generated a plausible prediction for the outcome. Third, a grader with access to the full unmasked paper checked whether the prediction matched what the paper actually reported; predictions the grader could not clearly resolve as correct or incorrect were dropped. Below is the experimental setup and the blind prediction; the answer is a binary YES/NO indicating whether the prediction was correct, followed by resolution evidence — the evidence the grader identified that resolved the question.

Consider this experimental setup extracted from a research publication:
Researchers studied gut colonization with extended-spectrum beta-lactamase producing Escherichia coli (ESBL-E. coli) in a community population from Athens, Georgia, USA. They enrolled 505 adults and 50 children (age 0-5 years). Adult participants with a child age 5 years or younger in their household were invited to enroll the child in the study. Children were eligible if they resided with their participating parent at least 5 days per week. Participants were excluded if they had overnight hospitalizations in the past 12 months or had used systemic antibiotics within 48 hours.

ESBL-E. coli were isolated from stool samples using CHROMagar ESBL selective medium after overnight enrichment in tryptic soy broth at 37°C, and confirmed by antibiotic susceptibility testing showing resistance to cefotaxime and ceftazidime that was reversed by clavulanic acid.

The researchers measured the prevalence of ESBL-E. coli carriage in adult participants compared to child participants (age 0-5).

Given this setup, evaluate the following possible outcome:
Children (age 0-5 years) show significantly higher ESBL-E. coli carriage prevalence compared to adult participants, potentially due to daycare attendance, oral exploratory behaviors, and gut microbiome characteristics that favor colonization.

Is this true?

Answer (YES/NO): NO